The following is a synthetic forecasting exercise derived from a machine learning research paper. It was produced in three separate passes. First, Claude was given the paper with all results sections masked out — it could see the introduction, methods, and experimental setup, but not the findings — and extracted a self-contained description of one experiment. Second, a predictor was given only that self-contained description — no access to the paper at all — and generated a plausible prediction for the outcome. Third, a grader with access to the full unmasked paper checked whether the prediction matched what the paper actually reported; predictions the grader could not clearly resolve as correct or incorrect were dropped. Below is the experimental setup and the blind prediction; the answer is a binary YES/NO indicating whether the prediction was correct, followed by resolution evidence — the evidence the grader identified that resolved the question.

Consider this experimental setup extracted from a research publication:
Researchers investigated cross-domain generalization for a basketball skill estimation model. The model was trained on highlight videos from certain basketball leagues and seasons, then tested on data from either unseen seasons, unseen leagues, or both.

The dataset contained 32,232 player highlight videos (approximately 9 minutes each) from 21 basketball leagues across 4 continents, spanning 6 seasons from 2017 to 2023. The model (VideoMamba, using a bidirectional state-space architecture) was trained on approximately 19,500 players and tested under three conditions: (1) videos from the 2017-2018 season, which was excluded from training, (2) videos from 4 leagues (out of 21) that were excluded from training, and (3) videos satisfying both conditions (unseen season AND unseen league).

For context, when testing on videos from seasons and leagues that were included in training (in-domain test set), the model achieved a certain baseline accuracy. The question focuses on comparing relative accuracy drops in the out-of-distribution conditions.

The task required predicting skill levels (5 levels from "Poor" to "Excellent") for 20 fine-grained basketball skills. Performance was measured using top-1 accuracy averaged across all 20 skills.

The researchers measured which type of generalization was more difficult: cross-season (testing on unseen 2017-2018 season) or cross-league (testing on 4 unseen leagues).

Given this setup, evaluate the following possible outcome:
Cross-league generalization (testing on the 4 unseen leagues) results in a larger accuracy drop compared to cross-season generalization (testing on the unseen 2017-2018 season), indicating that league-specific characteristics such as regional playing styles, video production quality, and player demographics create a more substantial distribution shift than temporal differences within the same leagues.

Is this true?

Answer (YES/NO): YES